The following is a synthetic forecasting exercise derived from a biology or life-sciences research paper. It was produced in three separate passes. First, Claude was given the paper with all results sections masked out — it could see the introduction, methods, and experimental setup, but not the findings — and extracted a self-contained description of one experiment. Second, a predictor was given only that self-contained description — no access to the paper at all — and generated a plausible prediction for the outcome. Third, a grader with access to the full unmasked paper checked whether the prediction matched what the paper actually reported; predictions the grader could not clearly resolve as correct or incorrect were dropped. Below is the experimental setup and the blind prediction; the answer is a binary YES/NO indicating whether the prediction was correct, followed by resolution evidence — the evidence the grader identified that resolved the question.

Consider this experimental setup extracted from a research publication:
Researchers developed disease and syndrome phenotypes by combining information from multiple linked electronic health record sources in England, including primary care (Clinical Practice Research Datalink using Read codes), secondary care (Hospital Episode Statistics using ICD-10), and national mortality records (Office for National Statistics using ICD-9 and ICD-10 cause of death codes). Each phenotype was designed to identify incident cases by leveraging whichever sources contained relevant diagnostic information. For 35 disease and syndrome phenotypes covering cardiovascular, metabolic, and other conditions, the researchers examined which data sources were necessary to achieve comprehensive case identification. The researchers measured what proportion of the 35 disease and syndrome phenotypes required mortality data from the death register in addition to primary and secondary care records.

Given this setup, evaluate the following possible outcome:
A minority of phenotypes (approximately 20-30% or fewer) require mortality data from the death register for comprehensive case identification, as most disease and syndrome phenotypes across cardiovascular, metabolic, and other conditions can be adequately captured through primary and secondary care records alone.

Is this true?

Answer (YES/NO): NO